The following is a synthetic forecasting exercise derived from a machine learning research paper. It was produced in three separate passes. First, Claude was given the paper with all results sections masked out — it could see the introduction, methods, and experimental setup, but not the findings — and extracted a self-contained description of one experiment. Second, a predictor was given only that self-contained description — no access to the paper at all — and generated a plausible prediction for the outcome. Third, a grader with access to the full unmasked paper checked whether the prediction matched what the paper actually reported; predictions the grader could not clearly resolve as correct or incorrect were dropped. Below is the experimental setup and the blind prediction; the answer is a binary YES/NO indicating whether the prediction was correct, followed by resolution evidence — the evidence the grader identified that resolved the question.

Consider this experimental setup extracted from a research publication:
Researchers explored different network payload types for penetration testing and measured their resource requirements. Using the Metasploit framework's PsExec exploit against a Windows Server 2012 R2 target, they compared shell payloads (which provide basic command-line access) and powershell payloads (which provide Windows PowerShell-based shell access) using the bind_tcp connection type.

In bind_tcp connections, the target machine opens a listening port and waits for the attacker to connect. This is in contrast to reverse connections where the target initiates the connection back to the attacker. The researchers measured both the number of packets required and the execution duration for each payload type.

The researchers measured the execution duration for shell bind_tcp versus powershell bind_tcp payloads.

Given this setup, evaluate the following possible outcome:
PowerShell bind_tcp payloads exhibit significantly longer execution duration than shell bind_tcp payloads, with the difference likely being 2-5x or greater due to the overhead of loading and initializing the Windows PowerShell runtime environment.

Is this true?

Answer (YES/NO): YES